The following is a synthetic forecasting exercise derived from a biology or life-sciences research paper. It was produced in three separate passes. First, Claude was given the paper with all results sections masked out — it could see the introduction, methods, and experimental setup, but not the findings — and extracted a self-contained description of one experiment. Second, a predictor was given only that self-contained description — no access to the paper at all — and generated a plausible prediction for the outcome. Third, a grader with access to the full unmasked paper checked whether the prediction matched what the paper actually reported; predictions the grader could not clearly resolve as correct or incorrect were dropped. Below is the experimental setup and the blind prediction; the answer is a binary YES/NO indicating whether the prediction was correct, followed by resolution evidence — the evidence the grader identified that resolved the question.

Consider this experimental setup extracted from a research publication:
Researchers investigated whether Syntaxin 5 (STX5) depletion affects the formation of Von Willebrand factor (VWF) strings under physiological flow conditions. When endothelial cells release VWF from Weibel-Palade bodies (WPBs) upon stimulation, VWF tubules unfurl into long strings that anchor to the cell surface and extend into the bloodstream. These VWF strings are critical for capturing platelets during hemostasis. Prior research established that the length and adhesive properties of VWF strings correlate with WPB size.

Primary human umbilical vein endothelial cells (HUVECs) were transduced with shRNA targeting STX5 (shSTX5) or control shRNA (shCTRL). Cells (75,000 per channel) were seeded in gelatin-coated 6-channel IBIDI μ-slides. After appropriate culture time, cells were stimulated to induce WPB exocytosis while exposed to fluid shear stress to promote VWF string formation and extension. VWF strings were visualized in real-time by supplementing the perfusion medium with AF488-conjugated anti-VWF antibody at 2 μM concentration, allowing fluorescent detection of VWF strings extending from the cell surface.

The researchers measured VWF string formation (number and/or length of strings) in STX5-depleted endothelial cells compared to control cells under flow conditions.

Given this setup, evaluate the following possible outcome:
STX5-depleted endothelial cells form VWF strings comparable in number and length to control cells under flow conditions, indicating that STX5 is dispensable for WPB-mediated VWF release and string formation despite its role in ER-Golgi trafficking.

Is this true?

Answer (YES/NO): NO